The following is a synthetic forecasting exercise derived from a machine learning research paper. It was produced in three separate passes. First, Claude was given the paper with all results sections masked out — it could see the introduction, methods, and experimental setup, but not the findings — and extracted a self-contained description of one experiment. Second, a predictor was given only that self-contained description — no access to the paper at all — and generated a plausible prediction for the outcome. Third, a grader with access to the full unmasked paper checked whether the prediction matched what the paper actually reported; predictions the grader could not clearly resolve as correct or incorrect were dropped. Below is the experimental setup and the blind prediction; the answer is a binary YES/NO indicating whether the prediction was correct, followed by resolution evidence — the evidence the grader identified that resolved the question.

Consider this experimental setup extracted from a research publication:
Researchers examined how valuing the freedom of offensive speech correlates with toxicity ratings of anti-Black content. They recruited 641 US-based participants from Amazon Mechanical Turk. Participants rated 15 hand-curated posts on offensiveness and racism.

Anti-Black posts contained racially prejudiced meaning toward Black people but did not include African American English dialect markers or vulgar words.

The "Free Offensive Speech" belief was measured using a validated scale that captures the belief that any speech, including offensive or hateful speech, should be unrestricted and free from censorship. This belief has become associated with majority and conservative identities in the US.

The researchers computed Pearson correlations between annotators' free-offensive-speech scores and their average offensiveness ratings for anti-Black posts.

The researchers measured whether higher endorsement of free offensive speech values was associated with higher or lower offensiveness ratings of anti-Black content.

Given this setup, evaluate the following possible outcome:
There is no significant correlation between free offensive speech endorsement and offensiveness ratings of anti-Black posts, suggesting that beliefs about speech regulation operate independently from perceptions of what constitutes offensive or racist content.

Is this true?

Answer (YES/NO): NO